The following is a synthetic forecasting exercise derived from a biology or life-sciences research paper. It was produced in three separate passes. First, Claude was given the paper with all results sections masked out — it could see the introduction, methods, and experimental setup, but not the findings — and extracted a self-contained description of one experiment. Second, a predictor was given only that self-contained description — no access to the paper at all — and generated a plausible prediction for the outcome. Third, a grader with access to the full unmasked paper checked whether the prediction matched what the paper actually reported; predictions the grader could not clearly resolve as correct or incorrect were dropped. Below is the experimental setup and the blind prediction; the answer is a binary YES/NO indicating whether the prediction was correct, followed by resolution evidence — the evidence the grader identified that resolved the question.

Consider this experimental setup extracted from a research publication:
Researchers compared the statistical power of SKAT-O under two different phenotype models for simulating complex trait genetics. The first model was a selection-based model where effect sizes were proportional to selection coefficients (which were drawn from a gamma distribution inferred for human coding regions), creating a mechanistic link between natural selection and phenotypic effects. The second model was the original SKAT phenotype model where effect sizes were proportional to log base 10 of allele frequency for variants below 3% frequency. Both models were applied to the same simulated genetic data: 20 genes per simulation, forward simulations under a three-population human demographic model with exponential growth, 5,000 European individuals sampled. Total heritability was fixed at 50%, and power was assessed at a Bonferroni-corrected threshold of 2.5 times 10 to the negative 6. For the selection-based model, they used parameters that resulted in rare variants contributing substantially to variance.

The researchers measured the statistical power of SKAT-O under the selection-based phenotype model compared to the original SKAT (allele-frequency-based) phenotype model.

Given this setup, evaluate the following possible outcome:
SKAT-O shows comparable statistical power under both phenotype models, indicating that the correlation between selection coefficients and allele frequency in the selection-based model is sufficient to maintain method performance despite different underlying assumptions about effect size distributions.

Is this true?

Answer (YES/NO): NO